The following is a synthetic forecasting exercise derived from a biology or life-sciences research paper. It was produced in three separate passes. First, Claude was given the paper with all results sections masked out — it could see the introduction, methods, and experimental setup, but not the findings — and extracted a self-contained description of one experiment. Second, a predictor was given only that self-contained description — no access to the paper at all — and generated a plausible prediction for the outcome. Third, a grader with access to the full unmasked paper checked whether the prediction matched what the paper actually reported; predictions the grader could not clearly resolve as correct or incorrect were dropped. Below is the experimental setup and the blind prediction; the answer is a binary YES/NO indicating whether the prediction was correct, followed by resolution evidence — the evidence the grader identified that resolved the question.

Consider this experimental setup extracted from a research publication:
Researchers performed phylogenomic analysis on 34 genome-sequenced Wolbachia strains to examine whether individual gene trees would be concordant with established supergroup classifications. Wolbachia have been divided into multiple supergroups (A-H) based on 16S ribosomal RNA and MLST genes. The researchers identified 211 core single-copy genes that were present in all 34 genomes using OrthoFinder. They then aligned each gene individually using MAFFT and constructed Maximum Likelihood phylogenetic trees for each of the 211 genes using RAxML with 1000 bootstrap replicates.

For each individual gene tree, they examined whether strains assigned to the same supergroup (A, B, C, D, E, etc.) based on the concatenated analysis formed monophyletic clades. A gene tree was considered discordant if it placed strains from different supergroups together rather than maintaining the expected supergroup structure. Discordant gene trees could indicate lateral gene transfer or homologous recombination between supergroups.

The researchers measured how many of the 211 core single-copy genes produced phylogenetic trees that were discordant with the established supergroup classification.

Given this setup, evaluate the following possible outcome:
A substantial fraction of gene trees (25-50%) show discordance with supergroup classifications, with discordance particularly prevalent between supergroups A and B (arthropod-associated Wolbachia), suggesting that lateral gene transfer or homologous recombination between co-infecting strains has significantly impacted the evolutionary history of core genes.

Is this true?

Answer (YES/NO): NO